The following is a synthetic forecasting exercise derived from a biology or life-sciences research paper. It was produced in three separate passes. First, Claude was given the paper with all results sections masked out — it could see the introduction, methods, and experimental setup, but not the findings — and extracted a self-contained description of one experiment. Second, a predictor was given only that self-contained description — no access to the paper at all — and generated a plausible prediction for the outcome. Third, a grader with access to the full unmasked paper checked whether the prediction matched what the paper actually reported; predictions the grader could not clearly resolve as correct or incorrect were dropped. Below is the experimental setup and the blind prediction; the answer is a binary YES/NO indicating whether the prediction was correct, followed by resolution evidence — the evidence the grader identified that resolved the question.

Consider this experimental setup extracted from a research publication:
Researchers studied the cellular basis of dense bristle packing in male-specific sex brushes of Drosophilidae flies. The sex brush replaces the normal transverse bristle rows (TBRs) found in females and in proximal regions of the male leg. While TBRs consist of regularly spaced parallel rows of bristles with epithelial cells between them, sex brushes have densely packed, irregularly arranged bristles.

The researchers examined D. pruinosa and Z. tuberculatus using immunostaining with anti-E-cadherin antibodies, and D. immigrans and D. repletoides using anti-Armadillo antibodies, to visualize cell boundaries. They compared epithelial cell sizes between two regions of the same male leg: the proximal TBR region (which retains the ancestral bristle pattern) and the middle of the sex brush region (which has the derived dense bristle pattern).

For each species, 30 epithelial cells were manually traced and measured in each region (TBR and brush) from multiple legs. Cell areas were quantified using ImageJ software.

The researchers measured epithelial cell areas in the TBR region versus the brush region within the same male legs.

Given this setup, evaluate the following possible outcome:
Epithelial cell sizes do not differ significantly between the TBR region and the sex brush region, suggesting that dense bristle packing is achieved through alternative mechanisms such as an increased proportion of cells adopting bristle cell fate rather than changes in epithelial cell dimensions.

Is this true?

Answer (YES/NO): NO